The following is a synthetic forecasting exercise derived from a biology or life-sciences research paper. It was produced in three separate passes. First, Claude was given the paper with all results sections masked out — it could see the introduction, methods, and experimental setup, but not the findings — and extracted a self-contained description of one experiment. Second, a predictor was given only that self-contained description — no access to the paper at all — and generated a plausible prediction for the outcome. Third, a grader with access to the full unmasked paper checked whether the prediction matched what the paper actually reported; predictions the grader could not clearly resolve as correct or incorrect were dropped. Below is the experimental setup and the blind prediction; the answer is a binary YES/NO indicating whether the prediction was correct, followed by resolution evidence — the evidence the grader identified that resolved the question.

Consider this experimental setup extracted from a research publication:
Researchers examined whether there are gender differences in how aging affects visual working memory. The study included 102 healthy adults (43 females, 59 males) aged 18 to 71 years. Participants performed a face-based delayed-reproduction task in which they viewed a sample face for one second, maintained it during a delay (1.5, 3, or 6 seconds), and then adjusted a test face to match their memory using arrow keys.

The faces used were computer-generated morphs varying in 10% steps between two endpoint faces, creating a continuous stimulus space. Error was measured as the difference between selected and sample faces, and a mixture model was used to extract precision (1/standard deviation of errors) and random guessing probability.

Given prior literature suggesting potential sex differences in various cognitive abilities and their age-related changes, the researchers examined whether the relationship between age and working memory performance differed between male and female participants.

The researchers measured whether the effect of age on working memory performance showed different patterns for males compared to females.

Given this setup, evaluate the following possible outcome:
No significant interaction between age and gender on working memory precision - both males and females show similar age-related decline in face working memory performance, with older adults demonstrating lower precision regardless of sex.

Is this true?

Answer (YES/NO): YES